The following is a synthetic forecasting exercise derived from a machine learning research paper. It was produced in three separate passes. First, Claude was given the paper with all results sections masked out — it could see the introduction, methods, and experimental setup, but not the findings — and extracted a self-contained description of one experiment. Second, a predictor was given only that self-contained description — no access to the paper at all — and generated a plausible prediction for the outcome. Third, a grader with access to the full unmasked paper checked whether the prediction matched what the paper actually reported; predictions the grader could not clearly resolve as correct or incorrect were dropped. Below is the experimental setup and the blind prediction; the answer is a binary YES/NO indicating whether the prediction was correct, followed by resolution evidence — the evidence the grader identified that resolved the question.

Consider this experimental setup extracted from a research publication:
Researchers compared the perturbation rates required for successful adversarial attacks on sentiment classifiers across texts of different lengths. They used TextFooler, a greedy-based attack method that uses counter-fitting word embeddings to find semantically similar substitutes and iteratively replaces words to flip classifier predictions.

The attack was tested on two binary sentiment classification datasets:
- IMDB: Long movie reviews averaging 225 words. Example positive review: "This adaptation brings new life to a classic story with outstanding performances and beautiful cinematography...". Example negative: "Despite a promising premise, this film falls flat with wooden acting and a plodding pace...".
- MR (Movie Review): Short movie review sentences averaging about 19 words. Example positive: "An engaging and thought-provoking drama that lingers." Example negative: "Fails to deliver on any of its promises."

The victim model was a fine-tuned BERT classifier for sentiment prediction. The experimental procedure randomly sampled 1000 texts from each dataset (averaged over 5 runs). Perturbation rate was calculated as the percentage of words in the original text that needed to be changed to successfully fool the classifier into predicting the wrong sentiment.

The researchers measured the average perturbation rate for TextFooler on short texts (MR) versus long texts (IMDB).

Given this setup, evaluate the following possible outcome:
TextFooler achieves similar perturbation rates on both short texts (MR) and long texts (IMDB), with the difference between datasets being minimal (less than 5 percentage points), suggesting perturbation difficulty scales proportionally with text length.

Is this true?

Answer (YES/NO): NO